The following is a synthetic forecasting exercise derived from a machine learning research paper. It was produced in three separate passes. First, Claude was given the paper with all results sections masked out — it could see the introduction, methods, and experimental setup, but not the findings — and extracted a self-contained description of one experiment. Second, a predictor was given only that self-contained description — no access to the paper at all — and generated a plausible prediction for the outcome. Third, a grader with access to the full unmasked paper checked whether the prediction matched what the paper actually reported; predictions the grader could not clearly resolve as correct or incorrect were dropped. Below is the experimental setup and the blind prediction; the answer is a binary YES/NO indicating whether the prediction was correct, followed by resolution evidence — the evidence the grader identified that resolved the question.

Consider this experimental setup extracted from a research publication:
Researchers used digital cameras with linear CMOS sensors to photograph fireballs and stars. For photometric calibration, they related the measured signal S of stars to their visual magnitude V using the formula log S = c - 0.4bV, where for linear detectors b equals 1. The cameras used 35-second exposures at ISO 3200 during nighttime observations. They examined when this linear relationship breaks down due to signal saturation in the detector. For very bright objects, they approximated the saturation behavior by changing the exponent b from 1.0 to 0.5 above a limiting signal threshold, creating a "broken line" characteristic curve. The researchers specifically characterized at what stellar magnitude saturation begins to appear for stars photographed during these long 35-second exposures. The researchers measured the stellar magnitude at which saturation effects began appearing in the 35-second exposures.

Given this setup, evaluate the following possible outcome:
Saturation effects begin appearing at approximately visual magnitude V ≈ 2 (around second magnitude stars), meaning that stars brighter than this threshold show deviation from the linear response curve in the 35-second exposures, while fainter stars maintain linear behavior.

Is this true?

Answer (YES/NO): NO